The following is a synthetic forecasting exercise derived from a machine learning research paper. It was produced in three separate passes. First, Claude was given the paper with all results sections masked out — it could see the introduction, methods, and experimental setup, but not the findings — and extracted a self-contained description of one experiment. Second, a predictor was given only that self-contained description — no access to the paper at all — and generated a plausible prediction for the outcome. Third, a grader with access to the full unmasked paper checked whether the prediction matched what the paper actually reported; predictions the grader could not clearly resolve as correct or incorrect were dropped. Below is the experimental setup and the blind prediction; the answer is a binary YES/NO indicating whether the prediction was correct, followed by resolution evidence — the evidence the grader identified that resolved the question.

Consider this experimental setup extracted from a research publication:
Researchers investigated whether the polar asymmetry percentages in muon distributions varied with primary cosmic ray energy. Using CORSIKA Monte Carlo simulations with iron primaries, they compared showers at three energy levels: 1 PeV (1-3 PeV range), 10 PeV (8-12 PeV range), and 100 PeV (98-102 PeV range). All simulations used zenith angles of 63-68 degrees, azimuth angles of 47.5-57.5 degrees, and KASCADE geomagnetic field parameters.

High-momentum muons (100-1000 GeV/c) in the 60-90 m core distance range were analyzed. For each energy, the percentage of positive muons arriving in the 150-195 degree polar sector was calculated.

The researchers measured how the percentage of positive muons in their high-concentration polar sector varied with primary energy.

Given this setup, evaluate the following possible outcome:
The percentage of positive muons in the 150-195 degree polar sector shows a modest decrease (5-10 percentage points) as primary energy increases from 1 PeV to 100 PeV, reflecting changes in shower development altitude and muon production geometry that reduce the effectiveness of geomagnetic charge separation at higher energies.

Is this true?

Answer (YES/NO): YES